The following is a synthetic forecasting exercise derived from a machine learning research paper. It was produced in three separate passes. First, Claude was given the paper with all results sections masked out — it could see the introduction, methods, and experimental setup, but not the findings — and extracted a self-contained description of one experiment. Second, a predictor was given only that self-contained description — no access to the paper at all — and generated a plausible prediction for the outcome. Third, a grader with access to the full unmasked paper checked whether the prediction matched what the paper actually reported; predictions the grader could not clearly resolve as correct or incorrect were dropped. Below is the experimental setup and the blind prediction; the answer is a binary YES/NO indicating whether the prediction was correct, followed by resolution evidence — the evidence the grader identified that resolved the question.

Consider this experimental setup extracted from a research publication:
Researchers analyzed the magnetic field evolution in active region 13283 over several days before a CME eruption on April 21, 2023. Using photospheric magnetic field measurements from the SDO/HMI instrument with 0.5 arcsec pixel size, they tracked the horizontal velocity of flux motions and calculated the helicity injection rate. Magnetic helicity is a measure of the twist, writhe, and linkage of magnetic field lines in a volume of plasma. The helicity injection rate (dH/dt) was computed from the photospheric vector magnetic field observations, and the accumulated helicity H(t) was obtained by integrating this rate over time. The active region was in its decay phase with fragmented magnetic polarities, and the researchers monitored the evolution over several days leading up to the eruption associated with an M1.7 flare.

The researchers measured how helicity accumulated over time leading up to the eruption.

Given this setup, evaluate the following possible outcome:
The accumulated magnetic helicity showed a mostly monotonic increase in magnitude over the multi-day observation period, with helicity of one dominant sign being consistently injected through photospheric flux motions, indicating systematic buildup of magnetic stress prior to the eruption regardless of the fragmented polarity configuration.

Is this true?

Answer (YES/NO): YES